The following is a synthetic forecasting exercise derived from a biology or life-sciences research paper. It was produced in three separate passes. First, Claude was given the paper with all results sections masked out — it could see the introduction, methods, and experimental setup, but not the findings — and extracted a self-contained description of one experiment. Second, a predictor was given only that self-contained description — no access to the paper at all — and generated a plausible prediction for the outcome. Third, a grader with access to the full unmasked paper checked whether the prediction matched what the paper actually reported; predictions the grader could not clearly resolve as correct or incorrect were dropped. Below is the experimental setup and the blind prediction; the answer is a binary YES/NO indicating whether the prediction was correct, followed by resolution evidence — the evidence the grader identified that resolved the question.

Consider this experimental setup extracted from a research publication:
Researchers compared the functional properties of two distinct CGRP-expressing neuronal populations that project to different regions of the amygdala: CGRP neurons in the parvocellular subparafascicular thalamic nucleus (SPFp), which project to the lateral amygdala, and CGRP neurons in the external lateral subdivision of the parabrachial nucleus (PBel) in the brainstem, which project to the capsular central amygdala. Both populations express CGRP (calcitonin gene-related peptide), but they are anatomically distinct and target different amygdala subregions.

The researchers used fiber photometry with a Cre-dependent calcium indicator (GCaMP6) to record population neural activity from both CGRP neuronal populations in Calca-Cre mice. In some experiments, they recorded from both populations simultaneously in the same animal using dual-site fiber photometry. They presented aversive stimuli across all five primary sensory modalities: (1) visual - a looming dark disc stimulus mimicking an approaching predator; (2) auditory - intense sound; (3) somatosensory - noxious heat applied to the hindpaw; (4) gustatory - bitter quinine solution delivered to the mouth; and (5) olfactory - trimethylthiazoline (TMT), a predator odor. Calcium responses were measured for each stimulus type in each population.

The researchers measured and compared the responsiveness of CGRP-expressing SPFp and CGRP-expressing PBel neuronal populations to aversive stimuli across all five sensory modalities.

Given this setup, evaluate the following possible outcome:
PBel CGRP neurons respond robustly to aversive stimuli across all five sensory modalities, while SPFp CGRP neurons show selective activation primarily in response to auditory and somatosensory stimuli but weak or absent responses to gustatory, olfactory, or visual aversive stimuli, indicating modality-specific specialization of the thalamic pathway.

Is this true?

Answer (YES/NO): NO